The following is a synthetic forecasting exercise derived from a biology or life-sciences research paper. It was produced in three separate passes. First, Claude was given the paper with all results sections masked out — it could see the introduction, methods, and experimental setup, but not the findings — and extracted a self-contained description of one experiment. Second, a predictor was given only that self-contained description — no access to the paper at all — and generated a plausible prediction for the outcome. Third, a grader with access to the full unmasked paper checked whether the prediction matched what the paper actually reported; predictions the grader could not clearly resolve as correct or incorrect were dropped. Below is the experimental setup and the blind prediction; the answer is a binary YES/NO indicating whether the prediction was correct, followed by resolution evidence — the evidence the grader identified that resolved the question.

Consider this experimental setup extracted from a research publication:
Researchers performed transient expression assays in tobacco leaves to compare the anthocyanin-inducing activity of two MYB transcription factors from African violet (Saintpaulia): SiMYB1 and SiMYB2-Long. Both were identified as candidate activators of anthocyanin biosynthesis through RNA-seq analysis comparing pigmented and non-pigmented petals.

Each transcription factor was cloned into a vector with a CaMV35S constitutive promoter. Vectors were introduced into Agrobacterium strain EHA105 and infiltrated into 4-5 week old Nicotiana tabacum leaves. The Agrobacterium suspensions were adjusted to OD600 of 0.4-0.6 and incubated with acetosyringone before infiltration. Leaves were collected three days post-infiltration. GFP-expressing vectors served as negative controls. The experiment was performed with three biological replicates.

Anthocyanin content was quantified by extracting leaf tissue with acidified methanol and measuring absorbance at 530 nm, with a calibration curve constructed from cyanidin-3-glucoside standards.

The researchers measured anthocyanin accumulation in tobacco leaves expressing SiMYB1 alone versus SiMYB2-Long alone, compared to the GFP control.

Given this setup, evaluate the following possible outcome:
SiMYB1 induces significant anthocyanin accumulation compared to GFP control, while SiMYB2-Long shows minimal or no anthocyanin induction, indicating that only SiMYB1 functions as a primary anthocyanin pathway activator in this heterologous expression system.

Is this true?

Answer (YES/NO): NO